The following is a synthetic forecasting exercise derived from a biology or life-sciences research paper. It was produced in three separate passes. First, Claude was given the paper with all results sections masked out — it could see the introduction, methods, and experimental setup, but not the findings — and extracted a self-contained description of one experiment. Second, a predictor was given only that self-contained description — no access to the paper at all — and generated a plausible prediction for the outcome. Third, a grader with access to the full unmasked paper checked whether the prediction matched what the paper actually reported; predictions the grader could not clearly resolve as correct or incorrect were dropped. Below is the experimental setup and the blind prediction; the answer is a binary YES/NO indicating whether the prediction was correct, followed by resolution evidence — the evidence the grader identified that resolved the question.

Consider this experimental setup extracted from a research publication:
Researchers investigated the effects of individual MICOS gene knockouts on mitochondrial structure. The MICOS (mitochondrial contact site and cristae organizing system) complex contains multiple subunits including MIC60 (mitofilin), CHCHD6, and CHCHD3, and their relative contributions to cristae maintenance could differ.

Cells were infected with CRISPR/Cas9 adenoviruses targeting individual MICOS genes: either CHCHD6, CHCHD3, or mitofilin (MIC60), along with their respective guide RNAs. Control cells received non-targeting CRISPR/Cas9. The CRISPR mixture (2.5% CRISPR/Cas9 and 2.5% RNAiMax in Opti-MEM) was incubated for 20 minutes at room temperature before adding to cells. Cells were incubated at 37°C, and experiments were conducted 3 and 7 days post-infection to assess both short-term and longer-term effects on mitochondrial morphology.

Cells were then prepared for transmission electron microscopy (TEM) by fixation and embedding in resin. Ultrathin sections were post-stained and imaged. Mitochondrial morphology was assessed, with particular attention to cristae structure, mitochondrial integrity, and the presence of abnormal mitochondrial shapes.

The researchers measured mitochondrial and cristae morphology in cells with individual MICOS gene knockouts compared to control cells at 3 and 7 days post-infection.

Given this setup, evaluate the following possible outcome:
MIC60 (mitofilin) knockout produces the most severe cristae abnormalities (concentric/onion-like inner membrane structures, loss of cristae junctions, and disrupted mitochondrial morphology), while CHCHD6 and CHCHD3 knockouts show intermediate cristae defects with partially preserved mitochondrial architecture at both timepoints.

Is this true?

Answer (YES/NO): NO